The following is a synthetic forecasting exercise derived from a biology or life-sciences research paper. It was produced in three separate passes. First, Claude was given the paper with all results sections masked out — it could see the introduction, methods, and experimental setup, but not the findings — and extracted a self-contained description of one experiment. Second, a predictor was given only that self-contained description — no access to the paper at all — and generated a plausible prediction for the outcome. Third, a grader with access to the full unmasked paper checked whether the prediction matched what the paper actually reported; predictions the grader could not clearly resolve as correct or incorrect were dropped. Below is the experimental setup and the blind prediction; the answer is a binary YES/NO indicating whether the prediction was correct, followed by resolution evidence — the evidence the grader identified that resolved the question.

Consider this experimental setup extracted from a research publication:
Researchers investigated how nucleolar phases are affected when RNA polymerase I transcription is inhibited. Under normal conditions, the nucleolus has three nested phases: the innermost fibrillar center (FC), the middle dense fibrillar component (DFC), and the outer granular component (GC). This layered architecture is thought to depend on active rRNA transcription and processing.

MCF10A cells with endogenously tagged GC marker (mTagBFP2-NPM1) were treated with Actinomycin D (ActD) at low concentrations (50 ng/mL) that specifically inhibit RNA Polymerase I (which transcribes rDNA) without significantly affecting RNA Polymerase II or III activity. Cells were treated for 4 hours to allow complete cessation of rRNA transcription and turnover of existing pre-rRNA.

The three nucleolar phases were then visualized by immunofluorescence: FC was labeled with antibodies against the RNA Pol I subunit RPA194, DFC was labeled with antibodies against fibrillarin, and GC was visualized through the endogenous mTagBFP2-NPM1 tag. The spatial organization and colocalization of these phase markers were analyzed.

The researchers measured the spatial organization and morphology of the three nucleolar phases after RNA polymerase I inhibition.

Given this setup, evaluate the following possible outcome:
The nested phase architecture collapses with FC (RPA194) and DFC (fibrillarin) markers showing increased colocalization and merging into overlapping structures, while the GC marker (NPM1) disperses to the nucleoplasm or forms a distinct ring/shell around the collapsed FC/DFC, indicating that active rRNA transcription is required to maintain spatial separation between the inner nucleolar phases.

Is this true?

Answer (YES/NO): NO